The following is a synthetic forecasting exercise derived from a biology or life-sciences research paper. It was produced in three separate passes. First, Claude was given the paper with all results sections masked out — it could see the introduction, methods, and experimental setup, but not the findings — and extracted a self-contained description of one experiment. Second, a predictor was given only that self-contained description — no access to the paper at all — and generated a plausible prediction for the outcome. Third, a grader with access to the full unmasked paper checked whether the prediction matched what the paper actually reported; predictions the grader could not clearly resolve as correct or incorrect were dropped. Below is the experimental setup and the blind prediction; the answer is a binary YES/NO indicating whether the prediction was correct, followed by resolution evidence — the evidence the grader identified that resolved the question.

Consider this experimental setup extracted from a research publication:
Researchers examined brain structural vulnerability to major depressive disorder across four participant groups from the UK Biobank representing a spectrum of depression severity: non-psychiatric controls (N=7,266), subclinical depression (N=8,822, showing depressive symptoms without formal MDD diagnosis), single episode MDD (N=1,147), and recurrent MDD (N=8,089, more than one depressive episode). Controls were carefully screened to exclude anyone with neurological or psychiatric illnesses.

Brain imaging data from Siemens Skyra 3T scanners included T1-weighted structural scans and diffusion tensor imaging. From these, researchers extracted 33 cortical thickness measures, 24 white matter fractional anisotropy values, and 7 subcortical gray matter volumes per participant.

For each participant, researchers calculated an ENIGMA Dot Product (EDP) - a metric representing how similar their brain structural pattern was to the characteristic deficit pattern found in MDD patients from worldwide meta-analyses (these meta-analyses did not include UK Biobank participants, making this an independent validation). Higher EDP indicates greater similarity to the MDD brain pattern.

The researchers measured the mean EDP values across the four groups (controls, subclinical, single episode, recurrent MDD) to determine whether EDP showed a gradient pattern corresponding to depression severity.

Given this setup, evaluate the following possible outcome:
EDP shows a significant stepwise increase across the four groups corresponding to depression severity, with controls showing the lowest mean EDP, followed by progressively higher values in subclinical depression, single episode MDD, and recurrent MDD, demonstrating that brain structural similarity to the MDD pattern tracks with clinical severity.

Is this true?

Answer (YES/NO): YES